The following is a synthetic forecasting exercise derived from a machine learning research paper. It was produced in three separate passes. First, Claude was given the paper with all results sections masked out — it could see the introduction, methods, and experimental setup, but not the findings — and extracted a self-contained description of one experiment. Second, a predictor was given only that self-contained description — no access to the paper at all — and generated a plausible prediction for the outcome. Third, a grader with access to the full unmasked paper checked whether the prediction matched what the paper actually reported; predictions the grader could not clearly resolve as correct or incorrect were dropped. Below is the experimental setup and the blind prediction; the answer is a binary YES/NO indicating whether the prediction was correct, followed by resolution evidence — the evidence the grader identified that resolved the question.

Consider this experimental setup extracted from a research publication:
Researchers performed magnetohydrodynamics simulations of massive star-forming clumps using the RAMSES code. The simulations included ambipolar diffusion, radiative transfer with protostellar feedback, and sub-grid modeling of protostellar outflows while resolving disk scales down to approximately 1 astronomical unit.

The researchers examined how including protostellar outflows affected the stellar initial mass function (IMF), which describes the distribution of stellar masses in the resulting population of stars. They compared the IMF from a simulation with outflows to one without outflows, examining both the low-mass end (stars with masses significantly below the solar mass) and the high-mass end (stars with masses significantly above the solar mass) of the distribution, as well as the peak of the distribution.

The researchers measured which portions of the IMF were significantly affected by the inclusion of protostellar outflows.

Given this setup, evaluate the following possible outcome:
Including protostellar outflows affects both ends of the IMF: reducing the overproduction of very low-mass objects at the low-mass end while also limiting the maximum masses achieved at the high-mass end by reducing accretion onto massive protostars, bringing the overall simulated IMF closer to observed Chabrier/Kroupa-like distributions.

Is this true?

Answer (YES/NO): NO